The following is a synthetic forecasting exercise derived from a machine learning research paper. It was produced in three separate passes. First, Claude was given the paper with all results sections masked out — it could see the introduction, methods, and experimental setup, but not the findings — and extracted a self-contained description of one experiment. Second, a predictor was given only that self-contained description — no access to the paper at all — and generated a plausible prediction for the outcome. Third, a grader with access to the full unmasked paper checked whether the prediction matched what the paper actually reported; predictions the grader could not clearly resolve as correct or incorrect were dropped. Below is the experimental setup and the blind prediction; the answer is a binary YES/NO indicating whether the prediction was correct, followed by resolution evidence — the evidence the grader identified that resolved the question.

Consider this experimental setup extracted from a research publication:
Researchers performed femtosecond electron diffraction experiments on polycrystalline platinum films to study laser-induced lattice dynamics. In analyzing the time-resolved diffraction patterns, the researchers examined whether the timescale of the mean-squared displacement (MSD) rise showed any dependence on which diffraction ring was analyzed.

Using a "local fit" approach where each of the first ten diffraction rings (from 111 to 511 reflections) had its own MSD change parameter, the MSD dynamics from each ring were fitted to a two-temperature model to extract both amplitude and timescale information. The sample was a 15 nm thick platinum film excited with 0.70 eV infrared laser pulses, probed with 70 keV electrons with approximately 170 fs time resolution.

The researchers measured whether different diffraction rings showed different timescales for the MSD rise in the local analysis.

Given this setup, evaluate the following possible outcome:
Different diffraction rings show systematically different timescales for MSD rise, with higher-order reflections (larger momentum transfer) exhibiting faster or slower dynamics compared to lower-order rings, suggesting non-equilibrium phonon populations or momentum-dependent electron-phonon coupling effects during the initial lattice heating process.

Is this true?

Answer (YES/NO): NO